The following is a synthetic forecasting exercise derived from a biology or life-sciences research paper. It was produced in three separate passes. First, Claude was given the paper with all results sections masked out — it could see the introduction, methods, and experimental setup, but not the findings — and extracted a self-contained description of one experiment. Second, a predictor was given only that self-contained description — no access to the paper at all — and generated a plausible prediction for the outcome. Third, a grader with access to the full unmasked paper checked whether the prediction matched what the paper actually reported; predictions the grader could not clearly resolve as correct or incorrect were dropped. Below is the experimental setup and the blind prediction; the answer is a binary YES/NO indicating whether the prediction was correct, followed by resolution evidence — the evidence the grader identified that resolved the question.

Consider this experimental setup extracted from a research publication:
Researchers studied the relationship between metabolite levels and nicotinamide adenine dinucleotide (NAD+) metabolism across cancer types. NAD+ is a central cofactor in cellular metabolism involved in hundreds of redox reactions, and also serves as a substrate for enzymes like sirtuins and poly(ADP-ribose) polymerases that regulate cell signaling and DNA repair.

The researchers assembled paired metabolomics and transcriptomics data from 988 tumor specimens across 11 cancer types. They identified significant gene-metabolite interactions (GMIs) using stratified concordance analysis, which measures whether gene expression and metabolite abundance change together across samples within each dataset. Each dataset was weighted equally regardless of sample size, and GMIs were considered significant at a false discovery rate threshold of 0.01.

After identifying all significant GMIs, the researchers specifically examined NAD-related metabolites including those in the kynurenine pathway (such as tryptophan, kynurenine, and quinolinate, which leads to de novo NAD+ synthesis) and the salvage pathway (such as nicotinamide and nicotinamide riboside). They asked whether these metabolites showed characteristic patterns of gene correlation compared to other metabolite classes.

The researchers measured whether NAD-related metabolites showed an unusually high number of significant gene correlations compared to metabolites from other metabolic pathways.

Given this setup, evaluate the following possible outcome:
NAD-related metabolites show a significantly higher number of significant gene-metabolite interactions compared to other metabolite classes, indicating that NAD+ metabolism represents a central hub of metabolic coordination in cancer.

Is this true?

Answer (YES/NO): YES